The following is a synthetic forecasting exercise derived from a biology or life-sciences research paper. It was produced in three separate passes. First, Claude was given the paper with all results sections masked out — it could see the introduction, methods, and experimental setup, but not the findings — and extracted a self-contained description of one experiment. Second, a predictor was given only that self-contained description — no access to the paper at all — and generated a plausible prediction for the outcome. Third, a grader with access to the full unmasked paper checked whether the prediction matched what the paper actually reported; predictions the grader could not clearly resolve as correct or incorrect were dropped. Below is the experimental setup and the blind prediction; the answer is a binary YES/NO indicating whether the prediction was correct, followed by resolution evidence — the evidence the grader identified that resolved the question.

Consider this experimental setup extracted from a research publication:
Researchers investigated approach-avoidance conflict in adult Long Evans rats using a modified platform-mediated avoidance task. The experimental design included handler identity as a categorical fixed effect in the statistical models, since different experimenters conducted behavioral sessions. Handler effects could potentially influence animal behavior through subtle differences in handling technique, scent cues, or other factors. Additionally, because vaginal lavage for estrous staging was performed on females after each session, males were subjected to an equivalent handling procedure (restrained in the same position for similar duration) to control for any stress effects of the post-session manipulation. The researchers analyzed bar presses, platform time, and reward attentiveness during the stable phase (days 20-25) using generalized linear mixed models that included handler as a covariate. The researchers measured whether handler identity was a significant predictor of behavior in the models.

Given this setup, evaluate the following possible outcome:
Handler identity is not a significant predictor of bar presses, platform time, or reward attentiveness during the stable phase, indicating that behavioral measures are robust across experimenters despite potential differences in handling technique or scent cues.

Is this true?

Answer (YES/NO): NO